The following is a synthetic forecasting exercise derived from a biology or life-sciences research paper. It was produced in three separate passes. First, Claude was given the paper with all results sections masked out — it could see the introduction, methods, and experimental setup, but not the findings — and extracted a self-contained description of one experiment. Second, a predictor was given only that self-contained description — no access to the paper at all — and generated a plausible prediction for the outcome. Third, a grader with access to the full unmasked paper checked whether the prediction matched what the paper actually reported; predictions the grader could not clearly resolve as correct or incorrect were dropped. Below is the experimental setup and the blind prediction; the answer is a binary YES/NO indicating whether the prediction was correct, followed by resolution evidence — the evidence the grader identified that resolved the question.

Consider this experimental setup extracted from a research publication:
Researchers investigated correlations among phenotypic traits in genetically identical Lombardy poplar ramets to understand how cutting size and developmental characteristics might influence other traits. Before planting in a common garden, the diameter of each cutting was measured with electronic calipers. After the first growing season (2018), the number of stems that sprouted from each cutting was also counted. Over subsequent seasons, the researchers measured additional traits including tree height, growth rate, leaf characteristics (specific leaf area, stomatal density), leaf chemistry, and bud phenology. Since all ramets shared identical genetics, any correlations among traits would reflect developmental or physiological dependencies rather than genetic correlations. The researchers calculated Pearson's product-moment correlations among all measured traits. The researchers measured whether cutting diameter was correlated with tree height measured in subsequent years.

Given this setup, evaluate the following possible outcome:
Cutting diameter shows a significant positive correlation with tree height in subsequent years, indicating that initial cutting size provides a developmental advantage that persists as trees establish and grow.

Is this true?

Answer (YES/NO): NO